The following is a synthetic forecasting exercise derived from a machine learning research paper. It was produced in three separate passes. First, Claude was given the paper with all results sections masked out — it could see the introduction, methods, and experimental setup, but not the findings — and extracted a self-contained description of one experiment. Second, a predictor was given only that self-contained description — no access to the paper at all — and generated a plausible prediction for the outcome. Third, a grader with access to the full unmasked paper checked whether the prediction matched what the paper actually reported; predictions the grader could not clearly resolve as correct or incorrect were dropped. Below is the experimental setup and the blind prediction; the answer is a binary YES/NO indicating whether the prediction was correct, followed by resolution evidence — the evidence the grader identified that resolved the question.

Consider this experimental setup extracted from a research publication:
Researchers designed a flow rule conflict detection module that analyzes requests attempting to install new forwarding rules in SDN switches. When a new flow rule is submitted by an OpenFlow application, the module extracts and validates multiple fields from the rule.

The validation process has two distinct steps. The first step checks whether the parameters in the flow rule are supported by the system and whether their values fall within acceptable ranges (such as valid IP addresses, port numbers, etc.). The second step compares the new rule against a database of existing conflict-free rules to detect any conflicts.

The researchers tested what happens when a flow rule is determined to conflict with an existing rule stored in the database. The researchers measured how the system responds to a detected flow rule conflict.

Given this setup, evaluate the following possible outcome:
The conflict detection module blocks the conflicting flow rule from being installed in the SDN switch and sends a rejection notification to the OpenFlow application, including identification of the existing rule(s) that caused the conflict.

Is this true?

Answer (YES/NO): NO